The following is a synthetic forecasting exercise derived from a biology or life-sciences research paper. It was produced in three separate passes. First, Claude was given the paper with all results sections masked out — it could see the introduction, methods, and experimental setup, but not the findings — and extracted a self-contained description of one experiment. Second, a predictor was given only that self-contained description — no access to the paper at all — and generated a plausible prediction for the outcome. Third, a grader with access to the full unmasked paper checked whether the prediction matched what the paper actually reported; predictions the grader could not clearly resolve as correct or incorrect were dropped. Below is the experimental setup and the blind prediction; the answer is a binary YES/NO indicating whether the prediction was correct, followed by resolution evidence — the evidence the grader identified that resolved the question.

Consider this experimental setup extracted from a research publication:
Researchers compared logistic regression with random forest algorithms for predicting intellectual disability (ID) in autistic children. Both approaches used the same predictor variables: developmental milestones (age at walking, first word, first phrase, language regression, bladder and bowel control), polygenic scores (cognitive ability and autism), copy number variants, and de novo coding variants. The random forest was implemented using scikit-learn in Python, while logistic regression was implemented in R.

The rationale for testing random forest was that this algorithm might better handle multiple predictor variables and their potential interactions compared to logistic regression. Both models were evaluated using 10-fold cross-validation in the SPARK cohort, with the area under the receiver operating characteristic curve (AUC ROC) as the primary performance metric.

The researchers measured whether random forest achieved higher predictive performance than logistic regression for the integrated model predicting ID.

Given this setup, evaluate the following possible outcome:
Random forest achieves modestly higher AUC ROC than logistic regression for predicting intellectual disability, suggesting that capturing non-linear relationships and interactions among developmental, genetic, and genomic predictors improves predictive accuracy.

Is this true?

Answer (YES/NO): NO